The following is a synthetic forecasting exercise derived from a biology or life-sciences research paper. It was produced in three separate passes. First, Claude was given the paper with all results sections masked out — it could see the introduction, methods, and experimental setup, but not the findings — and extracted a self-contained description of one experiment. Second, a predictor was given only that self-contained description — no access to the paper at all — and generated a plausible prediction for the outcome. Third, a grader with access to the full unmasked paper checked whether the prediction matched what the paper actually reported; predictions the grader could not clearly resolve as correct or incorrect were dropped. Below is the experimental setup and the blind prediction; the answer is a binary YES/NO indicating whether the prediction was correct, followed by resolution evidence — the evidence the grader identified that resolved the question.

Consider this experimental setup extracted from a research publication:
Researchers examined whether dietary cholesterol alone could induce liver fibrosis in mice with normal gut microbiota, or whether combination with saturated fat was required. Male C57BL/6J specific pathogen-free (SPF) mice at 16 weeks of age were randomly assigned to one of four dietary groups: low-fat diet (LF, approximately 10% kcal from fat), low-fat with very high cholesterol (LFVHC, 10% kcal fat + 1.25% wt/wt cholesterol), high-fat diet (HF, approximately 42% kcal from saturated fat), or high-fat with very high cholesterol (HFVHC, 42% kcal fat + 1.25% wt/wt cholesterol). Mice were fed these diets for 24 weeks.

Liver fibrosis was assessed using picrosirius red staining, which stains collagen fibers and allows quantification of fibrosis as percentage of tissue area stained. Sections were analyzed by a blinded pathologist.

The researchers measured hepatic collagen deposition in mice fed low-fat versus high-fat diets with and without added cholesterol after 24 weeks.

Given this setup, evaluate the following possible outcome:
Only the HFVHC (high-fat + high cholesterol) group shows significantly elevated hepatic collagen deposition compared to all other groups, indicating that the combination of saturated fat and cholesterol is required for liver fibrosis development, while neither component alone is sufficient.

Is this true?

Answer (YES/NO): YES